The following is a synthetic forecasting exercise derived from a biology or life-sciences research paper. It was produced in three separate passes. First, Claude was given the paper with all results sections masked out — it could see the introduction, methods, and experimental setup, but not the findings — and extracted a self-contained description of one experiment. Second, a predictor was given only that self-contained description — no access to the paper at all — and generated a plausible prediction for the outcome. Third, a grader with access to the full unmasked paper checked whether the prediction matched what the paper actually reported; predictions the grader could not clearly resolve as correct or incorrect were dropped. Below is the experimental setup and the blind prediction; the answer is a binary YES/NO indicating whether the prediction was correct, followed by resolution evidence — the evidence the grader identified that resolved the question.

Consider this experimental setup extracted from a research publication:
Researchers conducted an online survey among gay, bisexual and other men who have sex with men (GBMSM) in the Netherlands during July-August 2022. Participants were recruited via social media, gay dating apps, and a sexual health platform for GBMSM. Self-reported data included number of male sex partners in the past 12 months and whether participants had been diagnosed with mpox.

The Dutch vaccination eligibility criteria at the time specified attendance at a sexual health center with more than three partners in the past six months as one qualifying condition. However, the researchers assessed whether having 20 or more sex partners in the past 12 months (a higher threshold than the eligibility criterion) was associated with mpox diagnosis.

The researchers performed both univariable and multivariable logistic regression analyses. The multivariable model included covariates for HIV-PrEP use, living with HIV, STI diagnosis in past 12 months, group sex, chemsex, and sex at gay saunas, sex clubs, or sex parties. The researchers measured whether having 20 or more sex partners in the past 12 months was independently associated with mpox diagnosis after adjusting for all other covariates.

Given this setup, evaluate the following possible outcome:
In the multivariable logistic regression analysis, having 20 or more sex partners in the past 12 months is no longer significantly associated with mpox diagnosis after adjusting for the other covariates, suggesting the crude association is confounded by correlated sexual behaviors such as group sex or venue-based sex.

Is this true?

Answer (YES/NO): NO